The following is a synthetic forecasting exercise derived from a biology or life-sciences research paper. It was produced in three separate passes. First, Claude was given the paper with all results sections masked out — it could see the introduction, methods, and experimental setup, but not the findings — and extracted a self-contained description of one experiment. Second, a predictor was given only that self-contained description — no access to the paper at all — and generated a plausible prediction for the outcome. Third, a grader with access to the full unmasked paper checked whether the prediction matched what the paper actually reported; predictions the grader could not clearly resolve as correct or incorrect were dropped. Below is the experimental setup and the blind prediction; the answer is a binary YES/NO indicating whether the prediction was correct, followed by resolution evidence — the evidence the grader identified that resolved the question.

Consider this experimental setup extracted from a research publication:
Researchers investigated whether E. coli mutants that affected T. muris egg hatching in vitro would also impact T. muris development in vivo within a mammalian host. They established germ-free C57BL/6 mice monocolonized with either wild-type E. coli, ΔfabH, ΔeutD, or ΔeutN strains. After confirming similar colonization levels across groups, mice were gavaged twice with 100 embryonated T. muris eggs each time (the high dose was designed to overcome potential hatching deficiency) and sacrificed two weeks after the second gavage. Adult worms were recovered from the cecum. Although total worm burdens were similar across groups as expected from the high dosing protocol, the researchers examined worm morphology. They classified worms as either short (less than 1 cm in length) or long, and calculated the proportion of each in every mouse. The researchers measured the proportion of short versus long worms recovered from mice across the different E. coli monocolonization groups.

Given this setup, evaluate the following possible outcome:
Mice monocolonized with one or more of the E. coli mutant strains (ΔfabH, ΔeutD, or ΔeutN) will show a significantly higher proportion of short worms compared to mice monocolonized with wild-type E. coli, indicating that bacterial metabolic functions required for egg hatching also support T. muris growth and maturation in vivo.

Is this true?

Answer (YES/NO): YES